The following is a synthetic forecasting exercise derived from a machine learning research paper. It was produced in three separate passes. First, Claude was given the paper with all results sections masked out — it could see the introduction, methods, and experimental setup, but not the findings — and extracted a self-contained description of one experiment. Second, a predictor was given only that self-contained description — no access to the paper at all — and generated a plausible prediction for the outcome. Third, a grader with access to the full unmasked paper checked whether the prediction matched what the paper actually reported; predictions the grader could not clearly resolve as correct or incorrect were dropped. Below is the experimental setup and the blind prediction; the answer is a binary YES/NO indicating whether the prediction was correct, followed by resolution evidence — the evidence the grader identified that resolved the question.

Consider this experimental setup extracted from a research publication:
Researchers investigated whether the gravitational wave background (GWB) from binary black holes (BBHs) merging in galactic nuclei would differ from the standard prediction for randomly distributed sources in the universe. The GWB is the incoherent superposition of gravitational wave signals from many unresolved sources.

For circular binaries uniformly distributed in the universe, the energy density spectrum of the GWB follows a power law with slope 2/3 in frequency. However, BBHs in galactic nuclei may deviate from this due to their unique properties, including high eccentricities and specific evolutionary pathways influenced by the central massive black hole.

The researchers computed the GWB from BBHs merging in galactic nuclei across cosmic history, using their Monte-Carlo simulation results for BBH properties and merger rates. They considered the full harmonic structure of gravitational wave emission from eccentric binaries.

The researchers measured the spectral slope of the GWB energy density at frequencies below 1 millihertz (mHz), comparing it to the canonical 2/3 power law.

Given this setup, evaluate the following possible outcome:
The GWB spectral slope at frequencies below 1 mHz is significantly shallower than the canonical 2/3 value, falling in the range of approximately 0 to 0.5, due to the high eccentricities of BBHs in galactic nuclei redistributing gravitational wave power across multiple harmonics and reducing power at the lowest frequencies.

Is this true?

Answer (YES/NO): NO